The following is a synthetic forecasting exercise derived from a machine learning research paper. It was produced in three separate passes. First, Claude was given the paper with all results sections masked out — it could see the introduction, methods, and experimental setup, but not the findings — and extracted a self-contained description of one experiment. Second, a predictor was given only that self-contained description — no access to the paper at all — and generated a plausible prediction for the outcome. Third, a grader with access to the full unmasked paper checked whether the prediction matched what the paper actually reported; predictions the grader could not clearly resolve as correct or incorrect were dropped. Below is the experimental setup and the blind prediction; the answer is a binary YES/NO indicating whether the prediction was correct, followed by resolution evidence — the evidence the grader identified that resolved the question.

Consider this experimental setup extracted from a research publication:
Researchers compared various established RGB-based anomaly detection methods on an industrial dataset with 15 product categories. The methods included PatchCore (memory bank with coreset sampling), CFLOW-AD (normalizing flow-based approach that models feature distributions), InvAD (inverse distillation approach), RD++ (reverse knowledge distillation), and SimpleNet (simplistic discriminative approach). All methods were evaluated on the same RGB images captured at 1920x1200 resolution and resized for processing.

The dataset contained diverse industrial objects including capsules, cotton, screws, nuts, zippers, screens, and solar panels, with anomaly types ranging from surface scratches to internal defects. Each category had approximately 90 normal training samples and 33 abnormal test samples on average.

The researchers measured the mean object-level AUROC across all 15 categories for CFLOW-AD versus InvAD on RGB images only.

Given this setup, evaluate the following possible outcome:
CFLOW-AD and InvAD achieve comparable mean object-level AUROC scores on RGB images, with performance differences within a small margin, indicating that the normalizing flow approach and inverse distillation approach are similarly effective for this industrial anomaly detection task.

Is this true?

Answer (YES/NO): NO